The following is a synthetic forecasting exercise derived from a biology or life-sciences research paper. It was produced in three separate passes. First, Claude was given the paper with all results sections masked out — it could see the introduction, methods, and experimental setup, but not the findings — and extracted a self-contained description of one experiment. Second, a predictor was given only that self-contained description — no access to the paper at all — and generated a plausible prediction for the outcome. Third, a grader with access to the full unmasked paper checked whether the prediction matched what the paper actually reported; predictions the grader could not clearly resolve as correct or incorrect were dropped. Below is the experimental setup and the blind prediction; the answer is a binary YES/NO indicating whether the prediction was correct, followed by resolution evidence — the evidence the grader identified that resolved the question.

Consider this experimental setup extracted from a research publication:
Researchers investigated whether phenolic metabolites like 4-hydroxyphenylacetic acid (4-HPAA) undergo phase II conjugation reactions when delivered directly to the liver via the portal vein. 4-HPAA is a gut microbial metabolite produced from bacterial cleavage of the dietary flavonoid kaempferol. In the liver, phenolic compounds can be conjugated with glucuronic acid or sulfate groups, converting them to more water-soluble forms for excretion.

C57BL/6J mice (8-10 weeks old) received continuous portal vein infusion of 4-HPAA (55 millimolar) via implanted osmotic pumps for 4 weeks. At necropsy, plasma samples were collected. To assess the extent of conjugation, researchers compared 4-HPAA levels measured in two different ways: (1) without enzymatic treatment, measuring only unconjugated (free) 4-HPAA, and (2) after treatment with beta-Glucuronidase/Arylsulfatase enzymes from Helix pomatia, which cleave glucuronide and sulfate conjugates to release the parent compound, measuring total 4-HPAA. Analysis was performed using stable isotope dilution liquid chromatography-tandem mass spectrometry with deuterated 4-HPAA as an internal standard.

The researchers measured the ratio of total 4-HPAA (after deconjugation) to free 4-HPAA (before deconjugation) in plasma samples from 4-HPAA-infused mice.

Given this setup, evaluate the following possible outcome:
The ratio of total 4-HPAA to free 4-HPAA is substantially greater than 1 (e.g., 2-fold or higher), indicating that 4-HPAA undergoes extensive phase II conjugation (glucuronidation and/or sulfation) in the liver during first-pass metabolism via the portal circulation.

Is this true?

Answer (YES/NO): YES